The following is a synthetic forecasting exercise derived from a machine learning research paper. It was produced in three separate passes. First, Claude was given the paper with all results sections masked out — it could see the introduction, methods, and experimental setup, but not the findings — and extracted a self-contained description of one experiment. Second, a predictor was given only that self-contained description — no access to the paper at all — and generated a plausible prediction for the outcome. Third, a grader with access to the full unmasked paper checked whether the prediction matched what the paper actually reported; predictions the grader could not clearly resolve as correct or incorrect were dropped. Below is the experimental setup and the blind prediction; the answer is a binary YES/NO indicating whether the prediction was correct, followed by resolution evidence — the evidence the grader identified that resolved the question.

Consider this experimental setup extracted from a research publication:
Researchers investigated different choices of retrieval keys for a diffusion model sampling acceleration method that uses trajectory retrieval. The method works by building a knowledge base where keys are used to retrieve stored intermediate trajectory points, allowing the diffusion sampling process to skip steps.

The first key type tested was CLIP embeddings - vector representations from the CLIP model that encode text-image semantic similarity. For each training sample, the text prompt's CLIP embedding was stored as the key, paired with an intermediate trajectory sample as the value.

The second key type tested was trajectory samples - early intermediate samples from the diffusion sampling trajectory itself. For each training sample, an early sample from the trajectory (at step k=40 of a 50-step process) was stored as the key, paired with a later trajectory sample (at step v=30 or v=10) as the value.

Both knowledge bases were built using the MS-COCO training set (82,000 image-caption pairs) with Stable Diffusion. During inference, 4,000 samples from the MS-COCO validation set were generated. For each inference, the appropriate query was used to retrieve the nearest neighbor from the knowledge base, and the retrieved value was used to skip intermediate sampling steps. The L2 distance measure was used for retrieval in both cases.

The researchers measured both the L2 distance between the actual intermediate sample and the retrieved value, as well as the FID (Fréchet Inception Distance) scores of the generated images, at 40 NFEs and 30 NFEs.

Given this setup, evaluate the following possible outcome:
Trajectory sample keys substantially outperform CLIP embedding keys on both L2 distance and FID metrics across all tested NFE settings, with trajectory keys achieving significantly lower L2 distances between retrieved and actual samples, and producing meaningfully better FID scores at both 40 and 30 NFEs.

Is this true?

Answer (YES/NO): YES